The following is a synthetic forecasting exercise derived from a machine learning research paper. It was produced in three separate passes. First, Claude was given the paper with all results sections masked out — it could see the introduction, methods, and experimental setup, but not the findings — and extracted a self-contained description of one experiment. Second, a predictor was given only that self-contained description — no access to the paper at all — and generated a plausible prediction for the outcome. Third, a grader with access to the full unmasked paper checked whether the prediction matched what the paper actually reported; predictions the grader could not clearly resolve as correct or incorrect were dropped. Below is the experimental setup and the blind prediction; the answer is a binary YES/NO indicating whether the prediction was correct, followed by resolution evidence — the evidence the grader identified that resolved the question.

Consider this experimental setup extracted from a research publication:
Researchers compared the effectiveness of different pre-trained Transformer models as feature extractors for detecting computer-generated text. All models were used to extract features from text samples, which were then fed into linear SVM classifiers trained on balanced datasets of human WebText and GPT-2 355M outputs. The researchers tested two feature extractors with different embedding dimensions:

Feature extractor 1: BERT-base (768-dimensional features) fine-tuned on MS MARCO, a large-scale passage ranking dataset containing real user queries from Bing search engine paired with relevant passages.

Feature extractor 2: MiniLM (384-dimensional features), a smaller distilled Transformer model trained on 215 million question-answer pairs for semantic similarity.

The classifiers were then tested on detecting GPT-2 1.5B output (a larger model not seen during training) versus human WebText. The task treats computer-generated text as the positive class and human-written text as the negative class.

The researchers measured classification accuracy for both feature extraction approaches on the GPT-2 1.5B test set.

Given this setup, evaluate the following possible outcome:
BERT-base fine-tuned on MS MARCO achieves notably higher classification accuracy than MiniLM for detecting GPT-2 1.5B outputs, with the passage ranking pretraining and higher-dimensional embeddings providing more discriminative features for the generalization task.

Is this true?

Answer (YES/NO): NO